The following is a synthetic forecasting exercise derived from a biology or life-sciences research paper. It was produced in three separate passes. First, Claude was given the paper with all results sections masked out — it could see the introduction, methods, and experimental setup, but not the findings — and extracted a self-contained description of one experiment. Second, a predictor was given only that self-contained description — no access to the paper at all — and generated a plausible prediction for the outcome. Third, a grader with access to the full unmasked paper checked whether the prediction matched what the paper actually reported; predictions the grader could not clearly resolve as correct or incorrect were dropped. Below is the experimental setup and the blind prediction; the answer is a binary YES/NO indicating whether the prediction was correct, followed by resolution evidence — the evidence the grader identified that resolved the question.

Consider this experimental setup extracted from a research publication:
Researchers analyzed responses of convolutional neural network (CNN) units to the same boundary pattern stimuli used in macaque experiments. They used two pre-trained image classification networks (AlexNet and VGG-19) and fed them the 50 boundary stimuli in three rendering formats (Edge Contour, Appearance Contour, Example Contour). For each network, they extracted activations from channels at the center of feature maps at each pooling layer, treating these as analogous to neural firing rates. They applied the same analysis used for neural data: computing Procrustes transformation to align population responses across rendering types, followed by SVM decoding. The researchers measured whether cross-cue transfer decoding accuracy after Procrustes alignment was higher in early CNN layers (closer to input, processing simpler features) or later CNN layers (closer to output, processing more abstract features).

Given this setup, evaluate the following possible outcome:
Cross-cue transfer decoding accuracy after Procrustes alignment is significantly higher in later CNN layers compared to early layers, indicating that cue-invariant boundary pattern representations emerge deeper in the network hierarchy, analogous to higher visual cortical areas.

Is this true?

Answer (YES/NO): NO